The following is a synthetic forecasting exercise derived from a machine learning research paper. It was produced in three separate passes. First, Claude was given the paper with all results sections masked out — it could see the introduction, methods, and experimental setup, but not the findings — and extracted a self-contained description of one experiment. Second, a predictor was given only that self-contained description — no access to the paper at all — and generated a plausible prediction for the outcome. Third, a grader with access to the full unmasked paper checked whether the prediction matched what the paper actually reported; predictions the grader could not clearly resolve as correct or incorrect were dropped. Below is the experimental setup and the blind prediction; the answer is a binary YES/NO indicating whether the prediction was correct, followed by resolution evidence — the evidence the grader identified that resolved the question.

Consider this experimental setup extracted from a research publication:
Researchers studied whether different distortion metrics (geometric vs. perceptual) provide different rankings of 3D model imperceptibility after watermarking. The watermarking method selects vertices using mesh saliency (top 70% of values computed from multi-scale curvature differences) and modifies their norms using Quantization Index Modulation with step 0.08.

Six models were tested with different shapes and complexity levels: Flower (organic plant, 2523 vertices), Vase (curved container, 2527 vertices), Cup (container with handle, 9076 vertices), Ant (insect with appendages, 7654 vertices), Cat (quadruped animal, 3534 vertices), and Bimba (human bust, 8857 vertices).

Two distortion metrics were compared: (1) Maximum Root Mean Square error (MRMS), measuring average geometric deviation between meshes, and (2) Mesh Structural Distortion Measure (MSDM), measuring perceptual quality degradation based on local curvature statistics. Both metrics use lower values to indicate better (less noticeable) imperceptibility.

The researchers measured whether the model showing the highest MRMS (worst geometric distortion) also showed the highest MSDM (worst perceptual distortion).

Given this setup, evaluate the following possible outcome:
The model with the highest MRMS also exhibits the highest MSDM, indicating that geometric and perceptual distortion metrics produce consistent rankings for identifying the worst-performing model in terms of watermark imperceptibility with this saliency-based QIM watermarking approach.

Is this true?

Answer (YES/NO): NO